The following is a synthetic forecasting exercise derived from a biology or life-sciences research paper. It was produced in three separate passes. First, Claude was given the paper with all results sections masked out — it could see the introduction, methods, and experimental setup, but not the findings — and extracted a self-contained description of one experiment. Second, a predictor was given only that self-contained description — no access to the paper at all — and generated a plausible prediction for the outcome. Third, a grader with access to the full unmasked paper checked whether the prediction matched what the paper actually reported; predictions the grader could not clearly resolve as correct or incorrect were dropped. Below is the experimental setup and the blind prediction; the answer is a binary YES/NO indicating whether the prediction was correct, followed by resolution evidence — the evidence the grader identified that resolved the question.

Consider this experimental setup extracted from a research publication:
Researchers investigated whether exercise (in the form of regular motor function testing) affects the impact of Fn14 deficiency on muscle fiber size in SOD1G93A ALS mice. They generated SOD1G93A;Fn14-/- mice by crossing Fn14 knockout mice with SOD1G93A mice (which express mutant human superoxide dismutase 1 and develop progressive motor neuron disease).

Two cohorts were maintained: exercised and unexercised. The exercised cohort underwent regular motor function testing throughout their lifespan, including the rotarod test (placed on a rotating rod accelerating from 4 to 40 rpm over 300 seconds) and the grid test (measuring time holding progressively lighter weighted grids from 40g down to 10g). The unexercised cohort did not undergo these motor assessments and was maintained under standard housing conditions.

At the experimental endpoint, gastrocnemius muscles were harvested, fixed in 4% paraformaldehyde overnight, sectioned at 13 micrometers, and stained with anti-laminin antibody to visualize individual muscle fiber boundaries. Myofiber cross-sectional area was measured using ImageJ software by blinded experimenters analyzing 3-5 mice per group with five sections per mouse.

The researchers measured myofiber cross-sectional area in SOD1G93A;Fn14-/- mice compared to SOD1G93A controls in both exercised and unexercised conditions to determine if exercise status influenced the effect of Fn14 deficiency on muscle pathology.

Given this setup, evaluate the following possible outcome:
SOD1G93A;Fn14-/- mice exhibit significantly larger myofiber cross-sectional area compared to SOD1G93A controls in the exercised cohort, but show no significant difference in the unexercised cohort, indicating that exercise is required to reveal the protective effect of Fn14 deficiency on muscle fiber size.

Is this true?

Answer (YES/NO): NO